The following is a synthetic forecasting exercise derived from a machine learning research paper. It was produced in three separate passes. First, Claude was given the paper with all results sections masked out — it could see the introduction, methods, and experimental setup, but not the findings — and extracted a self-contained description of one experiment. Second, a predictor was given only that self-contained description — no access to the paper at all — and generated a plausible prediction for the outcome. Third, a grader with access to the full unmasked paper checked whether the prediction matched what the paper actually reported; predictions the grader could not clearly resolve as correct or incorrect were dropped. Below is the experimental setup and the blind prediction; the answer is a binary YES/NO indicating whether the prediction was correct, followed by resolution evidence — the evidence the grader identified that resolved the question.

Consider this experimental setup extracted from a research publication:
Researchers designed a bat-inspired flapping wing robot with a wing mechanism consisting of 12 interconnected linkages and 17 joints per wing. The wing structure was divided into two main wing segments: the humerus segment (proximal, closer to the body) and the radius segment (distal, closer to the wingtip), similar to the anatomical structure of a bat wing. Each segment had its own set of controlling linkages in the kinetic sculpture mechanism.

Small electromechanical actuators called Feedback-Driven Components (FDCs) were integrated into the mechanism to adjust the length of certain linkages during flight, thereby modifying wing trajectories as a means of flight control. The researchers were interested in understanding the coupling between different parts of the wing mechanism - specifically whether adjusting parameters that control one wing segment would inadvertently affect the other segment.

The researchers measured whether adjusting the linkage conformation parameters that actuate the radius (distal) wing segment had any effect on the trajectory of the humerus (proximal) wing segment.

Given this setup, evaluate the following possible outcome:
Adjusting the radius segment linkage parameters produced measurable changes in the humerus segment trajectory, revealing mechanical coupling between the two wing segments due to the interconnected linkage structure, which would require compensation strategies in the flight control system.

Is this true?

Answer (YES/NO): NO